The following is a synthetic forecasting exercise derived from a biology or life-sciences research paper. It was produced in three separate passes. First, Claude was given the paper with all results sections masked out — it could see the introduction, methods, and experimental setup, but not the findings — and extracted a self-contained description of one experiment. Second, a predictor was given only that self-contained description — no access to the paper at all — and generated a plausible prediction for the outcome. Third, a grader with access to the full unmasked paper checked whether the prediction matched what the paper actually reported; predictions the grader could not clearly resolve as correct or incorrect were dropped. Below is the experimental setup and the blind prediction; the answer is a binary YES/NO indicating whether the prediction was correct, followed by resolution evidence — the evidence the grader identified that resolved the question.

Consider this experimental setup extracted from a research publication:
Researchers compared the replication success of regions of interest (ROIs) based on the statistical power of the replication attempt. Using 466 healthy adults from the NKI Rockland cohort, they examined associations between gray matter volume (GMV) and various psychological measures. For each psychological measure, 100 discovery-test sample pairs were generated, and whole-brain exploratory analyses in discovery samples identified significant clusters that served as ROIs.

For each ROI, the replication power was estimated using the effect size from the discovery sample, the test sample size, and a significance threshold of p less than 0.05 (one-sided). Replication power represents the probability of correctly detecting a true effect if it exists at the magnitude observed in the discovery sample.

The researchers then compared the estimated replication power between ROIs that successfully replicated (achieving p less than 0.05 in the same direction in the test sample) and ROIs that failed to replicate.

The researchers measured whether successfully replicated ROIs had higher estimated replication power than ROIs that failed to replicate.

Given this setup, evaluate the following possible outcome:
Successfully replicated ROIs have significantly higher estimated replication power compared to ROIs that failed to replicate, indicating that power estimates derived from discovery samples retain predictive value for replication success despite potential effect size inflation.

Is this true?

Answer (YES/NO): NO